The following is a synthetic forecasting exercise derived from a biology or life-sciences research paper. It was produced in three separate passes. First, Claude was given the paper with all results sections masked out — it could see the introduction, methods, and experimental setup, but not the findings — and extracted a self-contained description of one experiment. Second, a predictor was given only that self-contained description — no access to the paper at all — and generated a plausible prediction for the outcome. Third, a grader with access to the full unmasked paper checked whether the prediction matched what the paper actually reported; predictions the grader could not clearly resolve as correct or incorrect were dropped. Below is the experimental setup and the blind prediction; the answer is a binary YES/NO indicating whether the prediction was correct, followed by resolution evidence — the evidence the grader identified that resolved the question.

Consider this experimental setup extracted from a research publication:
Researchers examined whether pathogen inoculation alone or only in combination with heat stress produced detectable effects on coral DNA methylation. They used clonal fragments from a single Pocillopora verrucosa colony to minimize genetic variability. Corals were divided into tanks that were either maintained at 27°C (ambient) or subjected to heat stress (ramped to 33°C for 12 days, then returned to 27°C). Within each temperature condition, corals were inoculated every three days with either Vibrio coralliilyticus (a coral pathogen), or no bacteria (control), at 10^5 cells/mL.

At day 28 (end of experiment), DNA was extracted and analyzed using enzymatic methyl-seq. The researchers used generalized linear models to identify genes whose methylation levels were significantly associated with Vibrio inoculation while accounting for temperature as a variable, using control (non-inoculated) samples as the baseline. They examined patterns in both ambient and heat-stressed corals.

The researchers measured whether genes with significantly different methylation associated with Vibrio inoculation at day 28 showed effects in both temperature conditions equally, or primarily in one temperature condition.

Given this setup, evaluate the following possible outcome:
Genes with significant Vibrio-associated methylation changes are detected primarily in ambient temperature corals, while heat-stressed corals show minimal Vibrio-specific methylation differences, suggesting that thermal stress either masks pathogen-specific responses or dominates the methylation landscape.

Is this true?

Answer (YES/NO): NO